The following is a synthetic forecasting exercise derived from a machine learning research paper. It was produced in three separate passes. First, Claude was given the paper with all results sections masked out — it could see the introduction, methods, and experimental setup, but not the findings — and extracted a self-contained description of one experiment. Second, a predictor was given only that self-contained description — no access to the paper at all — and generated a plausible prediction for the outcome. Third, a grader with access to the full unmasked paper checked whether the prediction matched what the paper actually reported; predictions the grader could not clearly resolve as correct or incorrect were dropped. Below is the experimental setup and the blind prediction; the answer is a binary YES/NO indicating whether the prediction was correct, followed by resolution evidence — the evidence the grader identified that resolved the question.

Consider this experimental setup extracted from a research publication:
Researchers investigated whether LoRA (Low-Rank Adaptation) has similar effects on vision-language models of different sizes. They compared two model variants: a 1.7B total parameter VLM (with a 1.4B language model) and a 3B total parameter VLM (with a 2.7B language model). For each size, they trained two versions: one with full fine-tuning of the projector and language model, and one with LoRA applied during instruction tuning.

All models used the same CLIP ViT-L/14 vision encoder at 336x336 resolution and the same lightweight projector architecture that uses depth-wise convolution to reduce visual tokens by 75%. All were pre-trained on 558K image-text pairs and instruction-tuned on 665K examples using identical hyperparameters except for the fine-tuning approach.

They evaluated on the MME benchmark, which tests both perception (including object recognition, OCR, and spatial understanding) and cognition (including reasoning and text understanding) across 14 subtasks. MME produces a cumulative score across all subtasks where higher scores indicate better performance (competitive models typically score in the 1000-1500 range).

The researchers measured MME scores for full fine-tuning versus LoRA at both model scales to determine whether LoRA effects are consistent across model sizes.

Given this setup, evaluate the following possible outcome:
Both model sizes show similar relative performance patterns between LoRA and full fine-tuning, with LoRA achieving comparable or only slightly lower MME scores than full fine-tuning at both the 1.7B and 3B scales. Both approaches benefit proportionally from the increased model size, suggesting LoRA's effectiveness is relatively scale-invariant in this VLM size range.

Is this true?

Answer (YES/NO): NO